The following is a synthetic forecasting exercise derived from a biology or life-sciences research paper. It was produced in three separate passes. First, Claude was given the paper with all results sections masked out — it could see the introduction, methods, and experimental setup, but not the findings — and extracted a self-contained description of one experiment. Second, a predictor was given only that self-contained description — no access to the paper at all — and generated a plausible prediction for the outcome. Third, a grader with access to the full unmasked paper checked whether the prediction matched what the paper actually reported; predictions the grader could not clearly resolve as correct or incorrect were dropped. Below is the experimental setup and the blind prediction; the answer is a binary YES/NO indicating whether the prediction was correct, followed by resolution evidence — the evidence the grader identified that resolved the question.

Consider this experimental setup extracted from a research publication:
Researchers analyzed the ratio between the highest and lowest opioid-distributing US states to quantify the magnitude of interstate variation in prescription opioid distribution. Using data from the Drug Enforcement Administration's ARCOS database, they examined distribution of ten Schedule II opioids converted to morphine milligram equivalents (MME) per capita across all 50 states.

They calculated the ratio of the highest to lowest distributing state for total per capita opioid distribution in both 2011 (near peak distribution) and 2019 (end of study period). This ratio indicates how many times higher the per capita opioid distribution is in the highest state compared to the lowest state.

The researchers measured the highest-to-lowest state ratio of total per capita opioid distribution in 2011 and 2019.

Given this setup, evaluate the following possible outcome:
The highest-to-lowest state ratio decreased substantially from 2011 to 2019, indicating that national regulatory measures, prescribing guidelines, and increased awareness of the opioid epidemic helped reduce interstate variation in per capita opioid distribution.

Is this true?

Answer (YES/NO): YES